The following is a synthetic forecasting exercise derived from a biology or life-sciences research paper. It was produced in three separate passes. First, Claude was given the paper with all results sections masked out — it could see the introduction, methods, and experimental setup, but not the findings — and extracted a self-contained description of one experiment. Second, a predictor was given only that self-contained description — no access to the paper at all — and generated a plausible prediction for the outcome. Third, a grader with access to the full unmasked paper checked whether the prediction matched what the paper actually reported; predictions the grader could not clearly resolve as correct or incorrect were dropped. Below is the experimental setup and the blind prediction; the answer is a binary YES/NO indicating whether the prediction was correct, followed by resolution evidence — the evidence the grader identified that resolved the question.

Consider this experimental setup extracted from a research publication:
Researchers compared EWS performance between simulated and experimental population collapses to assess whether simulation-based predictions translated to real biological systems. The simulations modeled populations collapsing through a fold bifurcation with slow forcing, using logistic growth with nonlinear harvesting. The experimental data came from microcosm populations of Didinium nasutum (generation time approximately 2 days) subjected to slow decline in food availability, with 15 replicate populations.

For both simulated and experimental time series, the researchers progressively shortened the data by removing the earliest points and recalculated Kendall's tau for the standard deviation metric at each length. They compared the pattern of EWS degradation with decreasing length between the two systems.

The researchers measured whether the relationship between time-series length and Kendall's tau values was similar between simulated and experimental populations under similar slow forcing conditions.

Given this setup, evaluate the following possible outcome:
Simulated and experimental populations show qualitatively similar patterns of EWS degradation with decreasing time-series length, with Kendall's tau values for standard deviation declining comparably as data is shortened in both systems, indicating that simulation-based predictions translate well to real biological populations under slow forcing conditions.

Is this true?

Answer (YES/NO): NO